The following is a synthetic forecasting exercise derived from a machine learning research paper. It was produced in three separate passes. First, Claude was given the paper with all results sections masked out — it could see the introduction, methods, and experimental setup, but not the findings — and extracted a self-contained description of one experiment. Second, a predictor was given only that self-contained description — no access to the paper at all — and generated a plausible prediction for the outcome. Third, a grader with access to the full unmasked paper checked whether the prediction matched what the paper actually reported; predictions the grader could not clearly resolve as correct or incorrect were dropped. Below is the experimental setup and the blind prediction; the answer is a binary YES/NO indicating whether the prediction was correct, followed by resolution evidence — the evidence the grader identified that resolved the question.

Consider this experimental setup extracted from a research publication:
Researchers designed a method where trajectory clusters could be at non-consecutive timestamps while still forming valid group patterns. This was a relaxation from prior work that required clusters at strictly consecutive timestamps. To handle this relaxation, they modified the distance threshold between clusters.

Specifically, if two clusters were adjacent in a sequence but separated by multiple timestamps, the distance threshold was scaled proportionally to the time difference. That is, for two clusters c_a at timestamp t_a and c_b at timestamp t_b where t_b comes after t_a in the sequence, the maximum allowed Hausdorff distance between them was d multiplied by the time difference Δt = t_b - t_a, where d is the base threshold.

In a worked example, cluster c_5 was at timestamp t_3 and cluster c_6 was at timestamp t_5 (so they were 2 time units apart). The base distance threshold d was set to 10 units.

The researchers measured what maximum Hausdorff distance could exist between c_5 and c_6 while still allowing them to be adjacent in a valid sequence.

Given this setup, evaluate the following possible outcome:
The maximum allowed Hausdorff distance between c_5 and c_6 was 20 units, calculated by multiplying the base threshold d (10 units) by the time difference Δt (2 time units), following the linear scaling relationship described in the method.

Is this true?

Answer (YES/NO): YES